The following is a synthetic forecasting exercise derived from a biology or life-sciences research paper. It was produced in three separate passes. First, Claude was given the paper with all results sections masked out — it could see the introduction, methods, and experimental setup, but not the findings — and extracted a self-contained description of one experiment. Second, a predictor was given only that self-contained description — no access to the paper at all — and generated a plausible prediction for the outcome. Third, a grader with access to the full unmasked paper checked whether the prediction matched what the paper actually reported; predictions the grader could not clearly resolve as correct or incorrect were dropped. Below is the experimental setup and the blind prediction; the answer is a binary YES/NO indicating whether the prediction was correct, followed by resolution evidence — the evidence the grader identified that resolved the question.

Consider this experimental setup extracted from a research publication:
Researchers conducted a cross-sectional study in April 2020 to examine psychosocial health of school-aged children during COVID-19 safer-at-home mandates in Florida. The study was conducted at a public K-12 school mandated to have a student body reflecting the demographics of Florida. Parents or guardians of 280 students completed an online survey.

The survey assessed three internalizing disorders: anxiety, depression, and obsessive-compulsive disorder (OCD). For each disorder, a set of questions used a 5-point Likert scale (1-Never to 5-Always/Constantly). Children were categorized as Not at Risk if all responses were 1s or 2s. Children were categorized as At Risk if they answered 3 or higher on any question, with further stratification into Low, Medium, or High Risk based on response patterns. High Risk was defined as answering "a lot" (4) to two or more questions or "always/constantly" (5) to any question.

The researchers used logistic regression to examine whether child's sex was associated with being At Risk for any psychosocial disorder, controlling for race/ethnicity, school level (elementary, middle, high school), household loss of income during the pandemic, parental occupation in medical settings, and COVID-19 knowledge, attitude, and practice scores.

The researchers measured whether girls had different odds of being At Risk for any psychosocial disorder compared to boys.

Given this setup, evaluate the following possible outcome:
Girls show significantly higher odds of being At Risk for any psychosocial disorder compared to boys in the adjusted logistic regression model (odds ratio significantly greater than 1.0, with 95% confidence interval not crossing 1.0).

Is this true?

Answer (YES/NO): YES